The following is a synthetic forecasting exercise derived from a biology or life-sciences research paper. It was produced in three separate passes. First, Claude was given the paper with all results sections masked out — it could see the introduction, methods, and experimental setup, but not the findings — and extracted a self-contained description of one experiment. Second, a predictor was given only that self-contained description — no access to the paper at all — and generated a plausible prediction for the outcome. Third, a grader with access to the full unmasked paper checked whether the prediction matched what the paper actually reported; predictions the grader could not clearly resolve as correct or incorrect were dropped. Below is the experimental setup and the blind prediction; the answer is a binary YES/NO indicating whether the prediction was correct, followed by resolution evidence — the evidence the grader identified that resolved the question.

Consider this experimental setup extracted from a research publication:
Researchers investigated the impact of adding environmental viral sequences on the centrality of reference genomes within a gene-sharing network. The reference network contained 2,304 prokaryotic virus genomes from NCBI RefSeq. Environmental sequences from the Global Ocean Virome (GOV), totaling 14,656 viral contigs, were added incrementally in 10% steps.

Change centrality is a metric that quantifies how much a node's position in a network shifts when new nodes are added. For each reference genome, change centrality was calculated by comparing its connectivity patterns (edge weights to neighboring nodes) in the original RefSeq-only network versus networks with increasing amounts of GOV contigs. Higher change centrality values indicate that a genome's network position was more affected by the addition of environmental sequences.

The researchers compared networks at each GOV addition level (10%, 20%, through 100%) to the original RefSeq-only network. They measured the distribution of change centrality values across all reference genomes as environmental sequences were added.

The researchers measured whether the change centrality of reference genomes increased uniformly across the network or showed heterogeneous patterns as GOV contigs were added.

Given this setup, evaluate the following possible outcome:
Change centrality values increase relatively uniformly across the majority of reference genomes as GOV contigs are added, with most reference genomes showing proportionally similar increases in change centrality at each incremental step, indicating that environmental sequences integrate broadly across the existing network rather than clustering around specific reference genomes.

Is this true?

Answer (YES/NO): NO